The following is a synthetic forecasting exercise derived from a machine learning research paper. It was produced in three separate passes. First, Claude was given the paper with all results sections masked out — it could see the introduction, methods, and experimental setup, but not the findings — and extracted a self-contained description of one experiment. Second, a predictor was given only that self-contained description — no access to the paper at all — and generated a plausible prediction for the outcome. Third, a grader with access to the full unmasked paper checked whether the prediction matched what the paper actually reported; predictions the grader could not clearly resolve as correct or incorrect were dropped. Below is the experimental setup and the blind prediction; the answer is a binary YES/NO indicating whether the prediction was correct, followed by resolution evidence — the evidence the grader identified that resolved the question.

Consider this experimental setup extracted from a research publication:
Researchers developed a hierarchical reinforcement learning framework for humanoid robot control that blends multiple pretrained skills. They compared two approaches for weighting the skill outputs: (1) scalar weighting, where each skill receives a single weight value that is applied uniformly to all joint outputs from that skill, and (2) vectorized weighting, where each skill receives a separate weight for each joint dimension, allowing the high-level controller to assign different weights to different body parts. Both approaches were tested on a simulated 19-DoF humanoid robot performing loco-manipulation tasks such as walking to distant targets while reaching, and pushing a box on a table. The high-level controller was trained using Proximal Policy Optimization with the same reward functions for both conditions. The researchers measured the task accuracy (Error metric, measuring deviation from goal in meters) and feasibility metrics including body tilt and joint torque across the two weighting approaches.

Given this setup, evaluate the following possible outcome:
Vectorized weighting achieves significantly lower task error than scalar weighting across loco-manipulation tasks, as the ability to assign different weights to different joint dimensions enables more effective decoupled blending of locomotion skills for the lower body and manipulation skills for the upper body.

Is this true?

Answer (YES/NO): NO